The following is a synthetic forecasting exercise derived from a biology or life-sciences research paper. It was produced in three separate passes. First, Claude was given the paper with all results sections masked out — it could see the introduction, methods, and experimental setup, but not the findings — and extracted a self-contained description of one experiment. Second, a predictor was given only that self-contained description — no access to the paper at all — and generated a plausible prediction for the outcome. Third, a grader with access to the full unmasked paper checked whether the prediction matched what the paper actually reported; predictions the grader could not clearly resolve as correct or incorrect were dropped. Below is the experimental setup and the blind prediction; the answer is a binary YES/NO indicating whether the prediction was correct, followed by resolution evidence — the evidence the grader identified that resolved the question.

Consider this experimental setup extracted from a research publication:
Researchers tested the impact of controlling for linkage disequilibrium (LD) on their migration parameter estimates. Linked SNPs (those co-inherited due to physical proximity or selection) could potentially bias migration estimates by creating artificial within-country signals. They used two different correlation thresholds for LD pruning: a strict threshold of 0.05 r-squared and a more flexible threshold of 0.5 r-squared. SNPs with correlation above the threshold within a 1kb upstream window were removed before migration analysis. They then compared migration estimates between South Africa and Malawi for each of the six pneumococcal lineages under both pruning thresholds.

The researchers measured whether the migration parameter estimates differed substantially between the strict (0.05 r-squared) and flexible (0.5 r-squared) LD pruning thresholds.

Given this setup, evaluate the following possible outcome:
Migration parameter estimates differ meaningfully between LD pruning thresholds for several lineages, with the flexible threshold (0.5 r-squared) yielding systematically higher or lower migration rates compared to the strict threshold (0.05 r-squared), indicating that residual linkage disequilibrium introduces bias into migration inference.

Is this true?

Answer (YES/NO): NO